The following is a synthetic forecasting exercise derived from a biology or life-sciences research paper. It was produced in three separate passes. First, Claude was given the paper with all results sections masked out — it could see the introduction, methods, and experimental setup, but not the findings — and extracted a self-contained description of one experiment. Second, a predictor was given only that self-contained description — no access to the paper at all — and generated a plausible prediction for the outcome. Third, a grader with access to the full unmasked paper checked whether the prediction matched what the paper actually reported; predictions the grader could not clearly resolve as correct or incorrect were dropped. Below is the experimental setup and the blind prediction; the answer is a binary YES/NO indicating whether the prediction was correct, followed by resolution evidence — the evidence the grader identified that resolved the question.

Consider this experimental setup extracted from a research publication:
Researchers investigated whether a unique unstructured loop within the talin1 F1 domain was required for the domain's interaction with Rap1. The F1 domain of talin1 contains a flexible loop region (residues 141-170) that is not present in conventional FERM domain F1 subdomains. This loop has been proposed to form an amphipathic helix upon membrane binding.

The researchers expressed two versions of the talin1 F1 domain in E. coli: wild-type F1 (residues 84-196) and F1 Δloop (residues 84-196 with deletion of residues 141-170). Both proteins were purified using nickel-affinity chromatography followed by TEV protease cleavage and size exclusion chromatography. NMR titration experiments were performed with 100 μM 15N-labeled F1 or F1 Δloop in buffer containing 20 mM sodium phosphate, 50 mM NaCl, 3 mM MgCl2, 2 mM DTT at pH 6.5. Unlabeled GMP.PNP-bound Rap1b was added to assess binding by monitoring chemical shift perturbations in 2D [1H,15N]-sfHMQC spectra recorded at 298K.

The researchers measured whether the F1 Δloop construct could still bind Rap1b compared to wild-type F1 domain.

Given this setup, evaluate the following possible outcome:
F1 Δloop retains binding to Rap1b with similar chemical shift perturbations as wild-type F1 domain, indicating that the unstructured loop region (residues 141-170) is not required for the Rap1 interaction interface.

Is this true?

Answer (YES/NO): YES